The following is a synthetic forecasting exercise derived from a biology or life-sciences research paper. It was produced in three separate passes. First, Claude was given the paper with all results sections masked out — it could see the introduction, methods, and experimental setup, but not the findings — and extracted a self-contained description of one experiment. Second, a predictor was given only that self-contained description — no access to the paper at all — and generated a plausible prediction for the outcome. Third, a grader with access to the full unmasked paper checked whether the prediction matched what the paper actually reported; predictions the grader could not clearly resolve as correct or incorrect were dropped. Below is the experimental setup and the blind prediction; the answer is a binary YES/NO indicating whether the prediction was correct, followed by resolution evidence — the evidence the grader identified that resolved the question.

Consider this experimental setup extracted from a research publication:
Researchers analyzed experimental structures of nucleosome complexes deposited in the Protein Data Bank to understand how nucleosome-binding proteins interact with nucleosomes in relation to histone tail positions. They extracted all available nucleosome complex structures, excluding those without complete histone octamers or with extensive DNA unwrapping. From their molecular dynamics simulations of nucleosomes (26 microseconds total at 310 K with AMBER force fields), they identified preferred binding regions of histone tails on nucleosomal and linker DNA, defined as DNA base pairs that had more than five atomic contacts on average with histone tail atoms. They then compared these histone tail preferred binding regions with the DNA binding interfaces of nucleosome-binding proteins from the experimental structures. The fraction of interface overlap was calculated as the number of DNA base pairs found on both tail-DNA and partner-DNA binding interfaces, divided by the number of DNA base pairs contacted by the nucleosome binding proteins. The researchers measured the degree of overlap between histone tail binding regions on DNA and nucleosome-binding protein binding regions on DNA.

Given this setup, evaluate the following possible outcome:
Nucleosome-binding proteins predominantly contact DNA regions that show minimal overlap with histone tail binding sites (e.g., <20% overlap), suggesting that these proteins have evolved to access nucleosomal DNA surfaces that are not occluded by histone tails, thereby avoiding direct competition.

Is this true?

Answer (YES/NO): NO